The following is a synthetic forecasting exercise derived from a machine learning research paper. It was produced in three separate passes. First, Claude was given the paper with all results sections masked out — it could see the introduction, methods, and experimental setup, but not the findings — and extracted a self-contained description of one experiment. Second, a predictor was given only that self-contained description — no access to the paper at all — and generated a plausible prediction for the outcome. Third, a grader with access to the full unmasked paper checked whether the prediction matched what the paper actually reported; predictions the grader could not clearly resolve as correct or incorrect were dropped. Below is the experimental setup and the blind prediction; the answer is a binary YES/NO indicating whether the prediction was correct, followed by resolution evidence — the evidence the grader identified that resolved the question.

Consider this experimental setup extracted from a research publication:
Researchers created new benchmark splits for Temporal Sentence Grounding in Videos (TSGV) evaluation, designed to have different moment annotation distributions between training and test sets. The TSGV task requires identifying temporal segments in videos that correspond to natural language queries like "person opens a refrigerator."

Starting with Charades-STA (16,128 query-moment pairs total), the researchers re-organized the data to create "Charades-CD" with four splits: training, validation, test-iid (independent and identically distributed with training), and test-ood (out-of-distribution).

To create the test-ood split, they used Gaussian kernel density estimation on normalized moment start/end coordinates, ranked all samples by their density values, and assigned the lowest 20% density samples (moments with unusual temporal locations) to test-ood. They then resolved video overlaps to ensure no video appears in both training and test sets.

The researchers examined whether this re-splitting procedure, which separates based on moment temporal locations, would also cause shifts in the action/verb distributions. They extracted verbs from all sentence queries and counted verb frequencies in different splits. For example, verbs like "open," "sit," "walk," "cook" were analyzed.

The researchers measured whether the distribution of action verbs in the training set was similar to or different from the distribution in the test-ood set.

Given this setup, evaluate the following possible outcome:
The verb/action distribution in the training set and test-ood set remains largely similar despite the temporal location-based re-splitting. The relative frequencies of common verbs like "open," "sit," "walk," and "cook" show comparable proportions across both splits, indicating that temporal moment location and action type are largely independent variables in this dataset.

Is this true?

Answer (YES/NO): YES